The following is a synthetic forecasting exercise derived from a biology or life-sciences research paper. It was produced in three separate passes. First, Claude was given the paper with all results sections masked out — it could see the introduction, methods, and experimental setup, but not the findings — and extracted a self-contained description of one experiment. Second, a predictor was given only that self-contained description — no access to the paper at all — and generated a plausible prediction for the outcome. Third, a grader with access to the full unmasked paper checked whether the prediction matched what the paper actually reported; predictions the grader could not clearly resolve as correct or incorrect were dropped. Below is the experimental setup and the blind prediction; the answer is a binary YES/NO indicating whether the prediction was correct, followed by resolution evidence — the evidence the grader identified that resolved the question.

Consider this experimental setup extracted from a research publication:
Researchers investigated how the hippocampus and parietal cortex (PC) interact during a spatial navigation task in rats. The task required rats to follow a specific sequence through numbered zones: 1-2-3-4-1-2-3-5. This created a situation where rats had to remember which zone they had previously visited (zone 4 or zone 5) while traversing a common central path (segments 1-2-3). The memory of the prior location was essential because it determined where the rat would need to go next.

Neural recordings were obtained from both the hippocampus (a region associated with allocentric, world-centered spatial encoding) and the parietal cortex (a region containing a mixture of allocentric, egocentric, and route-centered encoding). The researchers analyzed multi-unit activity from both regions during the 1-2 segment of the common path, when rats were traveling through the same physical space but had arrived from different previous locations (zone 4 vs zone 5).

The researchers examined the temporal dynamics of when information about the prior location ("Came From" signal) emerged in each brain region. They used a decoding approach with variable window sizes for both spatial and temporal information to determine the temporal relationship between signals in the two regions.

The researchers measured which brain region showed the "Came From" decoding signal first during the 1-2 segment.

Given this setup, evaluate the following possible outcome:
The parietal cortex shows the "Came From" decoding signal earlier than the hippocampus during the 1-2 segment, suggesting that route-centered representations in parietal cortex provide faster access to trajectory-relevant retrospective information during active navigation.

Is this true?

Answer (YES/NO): NO